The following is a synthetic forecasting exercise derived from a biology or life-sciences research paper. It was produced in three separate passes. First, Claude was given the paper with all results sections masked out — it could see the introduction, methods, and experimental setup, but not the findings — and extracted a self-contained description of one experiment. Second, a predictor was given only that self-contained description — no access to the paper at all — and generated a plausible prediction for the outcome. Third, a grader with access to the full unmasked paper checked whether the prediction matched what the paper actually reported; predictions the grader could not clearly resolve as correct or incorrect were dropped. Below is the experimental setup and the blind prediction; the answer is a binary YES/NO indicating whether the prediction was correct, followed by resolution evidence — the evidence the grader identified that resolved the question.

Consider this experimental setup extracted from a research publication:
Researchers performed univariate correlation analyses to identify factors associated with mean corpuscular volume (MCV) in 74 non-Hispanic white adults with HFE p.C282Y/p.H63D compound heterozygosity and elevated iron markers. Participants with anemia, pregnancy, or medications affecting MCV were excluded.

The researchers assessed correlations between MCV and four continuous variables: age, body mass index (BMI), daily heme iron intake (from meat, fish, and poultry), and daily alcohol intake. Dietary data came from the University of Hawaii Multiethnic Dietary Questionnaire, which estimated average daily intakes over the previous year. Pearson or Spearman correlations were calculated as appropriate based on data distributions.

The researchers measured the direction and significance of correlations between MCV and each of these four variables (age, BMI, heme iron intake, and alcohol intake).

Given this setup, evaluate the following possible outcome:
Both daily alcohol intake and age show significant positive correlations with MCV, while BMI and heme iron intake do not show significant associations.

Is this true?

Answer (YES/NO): NO